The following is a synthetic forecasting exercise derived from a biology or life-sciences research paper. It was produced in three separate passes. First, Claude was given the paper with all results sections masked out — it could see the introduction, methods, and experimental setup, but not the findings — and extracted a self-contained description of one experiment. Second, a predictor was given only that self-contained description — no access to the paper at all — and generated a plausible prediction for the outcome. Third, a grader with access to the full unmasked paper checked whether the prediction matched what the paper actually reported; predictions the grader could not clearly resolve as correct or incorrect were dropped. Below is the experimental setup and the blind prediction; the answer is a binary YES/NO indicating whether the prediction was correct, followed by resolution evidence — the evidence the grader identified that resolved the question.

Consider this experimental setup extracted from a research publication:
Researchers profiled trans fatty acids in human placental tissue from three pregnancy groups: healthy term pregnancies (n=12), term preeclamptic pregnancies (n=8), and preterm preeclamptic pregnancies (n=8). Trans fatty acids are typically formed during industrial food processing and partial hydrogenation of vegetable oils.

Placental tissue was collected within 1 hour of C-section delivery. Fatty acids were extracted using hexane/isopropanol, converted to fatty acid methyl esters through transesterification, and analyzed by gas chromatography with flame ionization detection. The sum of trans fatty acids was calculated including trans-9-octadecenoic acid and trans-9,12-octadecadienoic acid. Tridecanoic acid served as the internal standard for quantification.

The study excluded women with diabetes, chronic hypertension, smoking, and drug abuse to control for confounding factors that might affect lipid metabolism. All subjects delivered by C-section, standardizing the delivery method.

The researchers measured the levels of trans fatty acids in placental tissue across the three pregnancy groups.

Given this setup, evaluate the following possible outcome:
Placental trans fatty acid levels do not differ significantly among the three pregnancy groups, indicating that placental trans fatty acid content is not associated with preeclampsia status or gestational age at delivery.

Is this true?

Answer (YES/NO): NO